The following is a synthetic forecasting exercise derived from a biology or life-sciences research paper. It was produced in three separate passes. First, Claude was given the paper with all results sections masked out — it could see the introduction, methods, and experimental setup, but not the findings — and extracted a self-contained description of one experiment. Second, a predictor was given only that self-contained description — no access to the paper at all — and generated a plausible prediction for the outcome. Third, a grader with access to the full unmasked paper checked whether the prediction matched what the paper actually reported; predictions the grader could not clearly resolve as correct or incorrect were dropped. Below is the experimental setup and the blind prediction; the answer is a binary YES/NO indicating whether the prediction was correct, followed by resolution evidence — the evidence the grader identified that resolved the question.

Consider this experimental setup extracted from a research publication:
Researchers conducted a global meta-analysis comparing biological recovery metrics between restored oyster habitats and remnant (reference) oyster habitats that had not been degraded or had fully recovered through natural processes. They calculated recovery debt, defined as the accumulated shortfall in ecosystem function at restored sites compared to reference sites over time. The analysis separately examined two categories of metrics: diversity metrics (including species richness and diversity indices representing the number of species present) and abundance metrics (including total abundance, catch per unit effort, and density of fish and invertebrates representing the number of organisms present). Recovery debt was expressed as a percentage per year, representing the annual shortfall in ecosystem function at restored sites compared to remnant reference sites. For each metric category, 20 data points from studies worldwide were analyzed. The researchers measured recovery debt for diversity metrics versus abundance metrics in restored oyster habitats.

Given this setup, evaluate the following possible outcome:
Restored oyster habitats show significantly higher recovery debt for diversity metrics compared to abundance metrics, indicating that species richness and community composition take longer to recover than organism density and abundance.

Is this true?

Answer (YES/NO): YES